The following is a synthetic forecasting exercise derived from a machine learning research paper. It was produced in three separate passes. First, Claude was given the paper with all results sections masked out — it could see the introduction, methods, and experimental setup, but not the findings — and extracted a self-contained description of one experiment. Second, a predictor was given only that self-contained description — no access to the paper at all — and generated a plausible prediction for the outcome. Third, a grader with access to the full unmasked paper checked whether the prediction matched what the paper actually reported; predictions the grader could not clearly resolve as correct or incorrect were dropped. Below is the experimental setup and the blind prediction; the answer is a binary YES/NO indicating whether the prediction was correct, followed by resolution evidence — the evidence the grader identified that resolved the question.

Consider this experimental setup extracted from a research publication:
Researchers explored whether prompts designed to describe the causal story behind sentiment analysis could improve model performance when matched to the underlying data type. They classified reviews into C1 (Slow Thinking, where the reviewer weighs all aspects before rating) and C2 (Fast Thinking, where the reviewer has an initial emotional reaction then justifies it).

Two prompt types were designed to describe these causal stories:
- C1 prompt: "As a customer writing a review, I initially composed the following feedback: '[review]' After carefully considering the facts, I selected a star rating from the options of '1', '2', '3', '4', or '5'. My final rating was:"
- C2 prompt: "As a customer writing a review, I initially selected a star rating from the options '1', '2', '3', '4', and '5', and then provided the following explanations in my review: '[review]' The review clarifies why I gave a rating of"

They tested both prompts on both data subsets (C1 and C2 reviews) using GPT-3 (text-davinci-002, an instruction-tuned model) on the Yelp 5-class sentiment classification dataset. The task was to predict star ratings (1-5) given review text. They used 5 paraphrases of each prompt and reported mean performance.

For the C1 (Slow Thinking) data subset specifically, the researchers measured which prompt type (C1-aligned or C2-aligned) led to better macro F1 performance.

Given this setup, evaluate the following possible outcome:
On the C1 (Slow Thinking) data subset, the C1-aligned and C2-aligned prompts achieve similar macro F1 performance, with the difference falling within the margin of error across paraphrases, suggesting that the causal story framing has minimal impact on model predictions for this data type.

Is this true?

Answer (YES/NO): NO